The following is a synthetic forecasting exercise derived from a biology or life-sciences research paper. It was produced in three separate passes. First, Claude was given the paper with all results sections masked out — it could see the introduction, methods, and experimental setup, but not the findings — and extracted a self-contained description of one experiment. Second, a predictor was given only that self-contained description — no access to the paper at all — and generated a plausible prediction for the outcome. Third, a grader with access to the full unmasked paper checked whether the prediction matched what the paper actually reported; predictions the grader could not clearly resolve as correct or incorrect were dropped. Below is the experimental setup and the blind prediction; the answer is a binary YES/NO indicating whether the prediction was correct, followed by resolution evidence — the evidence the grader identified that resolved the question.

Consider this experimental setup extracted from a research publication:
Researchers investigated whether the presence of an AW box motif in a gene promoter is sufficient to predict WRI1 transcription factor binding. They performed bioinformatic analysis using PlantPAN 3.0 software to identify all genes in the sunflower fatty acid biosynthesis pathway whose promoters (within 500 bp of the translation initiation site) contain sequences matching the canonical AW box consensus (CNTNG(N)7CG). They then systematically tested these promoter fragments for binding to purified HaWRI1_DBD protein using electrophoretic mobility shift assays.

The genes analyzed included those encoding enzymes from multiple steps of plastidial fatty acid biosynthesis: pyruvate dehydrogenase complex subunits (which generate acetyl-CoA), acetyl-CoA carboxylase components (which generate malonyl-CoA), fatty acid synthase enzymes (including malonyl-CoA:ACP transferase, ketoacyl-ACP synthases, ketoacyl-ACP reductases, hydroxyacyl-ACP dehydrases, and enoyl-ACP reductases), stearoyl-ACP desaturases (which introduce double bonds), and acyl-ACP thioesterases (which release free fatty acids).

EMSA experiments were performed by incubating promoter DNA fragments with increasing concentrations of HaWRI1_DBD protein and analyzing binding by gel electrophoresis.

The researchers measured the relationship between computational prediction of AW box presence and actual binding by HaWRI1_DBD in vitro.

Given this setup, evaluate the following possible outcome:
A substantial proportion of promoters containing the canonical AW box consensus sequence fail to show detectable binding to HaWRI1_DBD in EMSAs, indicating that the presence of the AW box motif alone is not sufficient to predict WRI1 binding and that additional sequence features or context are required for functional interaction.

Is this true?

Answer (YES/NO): YES